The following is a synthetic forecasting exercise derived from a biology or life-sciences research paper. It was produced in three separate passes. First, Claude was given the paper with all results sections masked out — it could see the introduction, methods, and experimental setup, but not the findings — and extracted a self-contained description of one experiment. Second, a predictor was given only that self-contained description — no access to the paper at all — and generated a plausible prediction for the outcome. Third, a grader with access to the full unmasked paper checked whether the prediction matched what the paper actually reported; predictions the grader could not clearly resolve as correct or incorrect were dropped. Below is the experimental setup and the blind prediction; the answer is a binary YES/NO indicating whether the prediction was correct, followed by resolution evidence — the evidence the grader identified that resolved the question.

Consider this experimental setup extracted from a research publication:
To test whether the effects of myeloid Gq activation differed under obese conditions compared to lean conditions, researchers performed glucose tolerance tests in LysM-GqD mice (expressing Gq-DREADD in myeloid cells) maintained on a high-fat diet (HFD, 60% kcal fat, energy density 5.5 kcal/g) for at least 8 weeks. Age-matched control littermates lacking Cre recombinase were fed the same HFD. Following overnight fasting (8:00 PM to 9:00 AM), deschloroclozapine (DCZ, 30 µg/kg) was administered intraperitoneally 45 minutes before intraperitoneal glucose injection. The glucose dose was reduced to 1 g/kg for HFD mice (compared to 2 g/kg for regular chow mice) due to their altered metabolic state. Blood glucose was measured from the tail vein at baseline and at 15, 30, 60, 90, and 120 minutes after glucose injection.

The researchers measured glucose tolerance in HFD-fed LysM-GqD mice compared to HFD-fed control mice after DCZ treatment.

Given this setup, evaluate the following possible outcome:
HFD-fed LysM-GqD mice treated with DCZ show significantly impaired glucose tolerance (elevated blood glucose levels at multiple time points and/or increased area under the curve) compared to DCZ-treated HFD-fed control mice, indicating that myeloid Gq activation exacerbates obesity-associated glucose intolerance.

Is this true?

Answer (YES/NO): YES